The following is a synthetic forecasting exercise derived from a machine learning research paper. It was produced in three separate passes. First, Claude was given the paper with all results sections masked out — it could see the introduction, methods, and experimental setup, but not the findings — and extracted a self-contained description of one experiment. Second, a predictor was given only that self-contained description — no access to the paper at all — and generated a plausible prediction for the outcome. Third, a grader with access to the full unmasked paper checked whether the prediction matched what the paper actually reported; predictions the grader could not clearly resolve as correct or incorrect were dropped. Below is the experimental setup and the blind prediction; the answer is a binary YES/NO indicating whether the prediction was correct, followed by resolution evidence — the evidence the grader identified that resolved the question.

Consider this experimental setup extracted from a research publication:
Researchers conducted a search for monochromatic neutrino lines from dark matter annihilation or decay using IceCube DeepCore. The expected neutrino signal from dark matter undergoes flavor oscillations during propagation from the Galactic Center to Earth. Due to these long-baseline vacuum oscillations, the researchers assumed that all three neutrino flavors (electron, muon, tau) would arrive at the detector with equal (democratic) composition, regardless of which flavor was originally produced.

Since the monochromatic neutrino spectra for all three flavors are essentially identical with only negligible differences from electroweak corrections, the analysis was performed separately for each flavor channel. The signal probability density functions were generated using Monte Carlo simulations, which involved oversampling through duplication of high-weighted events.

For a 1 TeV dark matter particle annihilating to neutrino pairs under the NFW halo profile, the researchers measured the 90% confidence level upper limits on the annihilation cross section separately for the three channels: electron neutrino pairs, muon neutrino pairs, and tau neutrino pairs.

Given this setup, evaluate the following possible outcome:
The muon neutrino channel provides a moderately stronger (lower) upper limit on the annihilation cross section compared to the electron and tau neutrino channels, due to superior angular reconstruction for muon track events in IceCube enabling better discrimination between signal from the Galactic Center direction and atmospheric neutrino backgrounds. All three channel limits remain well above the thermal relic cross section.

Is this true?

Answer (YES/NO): NO